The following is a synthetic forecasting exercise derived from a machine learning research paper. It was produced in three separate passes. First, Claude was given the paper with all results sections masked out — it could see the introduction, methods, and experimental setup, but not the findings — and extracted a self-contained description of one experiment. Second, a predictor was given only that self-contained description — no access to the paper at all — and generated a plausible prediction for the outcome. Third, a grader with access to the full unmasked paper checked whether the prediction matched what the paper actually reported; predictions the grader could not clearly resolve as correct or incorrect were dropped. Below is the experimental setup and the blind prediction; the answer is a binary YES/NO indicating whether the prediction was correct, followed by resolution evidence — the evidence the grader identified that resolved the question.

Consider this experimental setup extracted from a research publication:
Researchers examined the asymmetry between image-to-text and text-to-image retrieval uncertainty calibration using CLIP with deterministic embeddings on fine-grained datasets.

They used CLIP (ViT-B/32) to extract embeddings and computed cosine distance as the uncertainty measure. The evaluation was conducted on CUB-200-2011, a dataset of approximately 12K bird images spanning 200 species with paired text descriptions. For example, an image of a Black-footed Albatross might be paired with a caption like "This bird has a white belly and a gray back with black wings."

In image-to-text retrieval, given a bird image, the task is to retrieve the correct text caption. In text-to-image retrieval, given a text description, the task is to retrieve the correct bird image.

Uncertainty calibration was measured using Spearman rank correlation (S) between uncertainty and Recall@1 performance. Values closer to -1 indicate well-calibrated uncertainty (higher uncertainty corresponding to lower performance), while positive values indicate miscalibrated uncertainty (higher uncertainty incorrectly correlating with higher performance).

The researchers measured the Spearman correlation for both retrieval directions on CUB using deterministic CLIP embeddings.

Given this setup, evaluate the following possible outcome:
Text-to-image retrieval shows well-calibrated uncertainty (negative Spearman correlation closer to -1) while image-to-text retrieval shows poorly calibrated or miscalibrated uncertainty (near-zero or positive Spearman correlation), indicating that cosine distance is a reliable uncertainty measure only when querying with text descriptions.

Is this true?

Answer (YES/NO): NO